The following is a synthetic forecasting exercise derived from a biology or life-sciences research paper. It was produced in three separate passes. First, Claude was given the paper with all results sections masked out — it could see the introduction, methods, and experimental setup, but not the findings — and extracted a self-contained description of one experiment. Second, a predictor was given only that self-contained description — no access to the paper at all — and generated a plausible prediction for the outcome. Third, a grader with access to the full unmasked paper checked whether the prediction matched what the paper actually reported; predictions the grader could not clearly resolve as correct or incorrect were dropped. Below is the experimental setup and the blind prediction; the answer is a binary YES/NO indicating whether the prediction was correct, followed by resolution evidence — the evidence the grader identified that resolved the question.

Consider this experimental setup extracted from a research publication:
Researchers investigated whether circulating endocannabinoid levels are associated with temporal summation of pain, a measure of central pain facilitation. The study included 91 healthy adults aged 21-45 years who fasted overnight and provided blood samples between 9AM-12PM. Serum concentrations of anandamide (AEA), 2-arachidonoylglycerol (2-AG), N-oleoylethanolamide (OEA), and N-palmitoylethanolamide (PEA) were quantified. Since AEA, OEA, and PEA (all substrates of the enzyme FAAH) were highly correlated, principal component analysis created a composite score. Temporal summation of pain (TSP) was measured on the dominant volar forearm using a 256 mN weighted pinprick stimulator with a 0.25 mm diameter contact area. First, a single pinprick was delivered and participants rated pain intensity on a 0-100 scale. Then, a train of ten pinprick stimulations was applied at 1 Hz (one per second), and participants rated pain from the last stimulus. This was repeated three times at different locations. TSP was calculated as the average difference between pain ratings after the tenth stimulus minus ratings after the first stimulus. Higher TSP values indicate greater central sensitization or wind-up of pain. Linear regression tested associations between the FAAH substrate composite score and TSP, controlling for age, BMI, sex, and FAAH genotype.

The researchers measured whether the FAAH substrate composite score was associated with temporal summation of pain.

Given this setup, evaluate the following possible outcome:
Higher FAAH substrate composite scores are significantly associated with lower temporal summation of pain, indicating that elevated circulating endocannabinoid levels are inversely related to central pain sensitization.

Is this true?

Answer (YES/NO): NO